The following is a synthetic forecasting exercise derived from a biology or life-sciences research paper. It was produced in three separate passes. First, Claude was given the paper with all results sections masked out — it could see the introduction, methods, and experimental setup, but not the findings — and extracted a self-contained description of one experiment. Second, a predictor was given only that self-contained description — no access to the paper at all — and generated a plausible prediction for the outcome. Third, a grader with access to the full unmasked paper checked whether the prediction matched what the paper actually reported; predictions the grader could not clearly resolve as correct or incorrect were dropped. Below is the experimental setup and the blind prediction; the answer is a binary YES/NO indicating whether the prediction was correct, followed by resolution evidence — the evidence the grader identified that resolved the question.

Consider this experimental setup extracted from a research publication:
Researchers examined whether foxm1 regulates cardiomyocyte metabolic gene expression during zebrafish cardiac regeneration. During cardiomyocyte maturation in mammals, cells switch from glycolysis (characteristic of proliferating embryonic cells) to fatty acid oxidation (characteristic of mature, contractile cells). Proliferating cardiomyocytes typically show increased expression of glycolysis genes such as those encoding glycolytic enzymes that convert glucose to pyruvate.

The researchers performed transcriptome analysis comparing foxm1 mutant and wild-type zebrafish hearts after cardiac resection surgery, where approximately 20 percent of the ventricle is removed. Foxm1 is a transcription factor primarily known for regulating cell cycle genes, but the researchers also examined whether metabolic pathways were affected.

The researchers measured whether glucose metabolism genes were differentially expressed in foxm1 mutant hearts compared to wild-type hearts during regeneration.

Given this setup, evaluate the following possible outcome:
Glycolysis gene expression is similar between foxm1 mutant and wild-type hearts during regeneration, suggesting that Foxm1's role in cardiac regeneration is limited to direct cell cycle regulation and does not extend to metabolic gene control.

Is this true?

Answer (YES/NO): NO